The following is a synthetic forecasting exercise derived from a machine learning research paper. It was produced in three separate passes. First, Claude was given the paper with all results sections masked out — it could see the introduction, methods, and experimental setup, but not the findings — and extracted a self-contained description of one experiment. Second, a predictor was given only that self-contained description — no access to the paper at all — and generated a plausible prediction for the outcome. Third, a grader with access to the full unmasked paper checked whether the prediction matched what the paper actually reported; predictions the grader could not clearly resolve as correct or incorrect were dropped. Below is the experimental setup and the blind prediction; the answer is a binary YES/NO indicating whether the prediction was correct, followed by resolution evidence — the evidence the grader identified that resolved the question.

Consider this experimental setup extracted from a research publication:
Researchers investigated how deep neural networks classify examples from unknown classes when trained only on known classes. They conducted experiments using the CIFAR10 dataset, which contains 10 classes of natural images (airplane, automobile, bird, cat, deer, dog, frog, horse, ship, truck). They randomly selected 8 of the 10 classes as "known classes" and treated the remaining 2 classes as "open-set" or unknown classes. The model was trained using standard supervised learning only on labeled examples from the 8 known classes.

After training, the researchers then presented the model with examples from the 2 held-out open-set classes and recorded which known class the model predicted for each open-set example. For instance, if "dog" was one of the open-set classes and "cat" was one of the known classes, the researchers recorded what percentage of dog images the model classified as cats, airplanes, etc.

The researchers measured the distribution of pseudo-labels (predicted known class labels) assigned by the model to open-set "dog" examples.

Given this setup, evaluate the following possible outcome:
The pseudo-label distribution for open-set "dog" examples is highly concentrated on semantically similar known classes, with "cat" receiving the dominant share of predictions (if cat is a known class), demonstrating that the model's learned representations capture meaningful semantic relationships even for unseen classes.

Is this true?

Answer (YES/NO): YES